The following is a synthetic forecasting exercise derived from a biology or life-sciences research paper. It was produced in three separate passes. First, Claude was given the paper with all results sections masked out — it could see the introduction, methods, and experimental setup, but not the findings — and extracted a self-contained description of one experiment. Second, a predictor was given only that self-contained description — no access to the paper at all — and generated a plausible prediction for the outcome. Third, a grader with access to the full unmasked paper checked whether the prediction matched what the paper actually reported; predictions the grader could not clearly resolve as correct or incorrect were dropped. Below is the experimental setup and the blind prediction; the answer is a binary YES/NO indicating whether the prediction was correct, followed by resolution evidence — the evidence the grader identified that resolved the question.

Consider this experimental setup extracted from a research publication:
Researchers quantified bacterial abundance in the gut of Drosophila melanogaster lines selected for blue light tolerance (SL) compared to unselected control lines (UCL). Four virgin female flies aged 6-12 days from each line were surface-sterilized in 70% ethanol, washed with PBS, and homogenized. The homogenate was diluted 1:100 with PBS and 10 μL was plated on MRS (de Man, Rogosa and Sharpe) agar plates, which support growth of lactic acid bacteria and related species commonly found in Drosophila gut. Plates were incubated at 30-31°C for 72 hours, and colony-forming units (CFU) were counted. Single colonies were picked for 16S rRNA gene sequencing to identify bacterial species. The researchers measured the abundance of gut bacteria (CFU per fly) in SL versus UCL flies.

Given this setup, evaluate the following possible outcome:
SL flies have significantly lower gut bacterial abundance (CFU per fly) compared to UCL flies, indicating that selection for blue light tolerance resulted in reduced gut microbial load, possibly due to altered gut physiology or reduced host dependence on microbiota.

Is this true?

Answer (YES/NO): NO